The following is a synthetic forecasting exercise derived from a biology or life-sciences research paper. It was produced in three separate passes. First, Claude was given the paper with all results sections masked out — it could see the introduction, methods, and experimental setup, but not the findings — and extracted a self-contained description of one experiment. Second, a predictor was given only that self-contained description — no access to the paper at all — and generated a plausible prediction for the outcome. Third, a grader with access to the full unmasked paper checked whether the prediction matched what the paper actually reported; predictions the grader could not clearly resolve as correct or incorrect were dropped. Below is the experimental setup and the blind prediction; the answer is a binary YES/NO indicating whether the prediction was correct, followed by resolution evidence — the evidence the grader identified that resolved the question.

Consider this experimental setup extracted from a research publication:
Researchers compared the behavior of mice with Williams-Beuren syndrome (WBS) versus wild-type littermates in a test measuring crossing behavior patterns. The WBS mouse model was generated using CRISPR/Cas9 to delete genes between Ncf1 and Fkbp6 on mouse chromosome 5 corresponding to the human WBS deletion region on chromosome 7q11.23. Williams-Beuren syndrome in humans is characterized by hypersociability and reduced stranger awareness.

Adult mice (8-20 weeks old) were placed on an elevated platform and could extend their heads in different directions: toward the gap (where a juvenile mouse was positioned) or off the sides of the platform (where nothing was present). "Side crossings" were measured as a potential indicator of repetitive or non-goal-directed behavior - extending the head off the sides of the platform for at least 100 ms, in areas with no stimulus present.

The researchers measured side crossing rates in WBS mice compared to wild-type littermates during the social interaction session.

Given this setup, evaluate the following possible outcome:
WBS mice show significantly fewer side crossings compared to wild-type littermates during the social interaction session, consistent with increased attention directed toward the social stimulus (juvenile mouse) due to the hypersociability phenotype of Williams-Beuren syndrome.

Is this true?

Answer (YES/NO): NO